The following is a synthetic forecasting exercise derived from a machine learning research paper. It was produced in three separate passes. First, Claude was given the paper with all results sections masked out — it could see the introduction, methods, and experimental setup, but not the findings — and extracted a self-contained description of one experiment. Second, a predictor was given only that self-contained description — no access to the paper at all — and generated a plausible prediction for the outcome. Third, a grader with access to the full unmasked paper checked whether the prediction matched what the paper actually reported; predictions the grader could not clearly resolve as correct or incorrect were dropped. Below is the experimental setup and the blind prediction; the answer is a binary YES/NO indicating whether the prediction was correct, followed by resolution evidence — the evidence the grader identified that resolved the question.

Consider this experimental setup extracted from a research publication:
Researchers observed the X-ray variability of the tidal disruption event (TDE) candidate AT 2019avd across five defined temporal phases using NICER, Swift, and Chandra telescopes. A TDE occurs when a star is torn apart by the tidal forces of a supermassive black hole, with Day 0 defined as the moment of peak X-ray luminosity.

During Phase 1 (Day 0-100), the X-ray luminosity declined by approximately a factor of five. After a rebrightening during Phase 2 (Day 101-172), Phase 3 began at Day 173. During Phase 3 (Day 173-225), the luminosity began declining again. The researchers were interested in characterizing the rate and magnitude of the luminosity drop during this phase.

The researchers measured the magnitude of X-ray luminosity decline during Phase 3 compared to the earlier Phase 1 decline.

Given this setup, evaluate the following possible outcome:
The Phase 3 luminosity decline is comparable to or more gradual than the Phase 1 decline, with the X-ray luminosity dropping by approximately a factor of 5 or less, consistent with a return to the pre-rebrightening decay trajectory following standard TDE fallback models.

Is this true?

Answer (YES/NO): NO